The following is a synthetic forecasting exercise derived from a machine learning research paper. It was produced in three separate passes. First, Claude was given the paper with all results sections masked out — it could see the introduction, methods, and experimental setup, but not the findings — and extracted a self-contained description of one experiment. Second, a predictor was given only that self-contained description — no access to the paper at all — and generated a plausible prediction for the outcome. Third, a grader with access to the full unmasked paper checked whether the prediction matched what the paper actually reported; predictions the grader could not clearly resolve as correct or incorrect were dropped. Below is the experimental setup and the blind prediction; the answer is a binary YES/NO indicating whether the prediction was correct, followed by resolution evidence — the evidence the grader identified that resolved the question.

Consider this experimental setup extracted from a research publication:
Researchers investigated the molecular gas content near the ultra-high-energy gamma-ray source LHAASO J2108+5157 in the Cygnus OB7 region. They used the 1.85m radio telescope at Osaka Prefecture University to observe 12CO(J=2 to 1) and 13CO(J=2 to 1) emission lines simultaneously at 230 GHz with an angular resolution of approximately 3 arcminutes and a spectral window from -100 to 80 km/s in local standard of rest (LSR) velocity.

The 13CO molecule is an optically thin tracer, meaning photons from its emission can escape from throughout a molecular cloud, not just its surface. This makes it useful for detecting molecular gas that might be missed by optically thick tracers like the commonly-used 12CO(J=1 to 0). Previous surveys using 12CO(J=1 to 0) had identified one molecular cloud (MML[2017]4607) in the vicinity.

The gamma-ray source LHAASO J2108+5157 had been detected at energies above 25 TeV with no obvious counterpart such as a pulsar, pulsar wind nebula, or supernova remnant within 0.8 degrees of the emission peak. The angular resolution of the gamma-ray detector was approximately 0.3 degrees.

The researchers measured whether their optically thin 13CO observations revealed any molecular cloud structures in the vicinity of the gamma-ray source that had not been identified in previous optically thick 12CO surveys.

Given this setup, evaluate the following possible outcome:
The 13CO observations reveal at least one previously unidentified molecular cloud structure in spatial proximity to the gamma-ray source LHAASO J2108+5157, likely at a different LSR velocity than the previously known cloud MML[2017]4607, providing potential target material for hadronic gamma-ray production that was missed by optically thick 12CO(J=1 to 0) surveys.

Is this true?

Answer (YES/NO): YES